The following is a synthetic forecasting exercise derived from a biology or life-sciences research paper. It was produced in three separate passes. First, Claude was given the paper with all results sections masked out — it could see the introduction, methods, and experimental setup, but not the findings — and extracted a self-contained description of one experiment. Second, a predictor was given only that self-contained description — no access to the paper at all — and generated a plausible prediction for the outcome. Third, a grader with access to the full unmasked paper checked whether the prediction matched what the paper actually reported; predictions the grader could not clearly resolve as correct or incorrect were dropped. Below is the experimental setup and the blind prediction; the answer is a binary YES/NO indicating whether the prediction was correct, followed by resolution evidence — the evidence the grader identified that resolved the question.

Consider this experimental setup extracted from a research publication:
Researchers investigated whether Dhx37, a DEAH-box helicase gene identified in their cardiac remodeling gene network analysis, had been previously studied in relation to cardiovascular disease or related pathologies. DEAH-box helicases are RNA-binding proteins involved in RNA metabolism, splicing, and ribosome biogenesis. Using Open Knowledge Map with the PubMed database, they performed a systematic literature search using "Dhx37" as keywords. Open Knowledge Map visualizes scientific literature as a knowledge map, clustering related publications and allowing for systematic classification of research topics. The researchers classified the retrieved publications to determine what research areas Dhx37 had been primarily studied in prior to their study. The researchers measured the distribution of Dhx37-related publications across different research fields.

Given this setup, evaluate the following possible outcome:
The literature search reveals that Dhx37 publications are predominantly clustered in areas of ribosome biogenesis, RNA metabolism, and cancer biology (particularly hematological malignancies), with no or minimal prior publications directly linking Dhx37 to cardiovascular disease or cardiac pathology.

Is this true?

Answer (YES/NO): NO